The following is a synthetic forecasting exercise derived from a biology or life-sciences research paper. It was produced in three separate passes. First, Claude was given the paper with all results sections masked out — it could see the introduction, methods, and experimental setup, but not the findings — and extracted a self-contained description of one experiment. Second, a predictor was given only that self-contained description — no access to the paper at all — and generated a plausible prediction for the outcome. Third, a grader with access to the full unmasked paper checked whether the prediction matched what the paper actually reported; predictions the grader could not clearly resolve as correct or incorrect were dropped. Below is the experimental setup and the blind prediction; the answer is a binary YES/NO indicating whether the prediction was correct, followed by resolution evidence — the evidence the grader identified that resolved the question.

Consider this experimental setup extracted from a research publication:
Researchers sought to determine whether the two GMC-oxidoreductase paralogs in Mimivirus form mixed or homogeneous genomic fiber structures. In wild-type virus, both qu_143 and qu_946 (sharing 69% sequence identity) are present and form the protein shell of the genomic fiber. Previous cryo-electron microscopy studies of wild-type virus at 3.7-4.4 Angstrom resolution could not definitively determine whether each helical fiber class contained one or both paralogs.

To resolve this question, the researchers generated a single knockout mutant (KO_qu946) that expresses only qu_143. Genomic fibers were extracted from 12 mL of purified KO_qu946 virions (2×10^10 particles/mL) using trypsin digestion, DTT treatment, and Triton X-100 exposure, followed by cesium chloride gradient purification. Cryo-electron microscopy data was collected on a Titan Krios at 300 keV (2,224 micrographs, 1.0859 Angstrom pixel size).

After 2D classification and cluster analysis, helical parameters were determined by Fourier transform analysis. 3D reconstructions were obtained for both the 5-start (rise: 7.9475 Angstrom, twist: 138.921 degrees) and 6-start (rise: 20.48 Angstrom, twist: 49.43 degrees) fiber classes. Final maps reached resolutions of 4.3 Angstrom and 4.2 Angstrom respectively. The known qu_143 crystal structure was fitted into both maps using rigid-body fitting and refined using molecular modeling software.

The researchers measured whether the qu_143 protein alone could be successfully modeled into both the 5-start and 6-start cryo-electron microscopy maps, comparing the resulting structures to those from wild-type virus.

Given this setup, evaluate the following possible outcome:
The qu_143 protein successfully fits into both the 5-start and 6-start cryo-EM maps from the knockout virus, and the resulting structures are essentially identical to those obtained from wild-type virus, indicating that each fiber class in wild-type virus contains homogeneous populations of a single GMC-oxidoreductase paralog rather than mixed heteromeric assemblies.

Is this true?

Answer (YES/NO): NO